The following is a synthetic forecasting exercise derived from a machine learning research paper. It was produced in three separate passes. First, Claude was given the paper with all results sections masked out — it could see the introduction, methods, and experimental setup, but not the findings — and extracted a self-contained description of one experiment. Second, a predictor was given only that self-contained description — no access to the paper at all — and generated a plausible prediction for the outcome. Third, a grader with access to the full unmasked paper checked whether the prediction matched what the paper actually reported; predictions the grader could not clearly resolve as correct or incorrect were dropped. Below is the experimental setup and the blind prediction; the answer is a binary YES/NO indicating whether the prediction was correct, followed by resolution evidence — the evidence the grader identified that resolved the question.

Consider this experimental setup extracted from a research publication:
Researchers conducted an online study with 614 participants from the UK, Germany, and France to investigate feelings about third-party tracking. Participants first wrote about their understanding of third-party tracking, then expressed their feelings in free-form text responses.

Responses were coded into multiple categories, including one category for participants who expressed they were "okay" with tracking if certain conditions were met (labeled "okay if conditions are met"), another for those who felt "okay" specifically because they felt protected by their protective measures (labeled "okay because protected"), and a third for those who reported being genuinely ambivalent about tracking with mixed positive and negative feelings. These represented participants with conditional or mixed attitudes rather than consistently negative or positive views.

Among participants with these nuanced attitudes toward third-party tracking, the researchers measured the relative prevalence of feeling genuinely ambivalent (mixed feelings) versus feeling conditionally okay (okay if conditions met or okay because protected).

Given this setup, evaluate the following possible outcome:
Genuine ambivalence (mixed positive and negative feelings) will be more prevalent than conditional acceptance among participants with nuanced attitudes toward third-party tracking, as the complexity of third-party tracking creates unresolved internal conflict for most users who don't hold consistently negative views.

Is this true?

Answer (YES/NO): YES